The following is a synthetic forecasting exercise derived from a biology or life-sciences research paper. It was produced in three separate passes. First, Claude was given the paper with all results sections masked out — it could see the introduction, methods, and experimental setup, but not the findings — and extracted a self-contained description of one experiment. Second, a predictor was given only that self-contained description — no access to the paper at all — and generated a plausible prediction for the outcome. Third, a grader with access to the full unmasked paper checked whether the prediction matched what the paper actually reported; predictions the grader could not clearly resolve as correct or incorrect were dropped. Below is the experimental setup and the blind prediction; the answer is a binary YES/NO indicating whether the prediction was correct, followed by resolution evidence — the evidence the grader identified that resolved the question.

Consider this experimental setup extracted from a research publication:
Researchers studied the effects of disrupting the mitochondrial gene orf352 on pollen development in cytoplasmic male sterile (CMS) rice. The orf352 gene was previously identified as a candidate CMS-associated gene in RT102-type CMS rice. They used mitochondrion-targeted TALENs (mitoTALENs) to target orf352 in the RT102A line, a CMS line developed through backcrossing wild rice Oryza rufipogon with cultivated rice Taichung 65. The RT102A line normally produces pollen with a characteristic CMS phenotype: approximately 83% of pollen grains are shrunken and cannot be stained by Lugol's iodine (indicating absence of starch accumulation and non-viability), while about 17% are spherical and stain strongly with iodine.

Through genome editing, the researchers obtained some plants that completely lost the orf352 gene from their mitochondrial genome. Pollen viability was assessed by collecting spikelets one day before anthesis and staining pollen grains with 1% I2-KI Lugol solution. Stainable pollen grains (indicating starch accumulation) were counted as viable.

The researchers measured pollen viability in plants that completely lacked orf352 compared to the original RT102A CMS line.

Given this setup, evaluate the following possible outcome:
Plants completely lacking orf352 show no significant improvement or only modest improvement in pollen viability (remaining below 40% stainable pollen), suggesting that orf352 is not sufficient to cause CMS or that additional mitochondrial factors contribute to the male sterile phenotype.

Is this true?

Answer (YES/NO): NO